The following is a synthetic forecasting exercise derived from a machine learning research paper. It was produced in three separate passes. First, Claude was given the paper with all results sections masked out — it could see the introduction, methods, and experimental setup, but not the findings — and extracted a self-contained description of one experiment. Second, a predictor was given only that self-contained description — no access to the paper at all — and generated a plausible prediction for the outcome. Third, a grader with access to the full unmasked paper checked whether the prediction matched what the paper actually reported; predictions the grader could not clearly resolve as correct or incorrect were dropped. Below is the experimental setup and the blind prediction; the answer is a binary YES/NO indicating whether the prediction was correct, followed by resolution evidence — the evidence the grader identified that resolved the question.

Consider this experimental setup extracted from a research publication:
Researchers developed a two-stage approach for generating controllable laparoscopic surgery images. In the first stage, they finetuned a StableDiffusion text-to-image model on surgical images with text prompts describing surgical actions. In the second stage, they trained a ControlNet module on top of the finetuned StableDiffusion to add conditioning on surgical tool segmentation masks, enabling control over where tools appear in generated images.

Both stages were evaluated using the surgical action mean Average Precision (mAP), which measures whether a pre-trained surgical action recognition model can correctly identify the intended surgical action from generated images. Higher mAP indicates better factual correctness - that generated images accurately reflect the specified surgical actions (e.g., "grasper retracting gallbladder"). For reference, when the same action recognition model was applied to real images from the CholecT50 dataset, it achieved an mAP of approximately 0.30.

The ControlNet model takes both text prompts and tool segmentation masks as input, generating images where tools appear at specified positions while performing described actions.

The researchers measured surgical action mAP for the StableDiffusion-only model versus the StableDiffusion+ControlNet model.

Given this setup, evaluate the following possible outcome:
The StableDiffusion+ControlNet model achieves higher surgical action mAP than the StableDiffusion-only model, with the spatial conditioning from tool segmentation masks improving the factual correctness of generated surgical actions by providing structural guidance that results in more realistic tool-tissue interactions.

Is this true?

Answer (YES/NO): YES